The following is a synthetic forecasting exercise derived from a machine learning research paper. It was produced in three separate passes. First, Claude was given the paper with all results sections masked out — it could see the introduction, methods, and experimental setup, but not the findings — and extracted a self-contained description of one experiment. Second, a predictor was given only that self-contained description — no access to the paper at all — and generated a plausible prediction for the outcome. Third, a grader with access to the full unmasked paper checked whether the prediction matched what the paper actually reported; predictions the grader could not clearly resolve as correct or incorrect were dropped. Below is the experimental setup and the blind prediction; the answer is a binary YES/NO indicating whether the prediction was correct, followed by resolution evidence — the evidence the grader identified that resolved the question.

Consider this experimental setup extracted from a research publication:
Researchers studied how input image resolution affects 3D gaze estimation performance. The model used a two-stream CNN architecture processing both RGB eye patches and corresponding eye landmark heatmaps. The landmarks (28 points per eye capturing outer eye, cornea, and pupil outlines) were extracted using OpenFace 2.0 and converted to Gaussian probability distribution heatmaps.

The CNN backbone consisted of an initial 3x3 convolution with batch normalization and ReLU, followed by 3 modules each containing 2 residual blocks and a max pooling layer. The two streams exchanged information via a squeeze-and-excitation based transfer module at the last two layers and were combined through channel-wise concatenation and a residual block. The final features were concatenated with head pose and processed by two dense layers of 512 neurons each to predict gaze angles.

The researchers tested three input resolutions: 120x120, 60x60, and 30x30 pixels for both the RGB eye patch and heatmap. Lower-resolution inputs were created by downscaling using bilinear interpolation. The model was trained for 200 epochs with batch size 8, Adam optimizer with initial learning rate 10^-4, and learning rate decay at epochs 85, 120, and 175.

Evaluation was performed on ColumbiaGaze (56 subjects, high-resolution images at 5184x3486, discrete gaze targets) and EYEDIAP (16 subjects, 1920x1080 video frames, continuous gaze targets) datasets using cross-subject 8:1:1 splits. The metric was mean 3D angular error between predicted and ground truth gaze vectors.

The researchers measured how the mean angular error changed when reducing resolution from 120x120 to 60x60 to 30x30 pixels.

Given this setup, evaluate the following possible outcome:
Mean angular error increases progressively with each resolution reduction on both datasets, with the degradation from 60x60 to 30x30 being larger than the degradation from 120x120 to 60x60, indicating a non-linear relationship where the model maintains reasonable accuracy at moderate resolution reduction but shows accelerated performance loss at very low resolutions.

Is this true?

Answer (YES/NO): NO